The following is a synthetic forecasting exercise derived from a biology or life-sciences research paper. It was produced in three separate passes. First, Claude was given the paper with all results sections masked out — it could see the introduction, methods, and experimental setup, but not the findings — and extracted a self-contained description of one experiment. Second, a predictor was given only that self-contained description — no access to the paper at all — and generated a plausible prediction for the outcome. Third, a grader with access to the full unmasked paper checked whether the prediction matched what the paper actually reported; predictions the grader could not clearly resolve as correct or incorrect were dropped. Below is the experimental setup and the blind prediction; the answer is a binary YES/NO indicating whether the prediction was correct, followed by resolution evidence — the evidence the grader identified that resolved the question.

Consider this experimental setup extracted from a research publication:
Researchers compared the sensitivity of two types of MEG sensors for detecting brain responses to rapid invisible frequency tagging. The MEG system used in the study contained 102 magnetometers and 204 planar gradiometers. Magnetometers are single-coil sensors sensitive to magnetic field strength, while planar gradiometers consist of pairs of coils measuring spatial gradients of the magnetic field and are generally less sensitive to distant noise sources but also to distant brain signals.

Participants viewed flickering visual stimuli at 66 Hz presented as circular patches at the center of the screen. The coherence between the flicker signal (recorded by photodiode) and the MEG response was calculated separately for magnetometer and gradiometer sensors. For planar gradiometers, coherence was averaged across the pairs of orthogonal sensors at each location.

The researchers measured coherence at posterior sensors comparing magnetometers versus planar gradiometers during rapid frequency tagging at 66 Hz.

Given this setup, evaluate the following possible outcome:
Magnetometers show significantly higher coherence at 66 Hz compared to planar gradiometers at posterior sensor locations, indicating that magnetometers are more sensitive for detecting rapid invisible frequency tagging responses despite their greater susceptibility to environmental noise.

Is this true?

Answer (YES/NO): YES